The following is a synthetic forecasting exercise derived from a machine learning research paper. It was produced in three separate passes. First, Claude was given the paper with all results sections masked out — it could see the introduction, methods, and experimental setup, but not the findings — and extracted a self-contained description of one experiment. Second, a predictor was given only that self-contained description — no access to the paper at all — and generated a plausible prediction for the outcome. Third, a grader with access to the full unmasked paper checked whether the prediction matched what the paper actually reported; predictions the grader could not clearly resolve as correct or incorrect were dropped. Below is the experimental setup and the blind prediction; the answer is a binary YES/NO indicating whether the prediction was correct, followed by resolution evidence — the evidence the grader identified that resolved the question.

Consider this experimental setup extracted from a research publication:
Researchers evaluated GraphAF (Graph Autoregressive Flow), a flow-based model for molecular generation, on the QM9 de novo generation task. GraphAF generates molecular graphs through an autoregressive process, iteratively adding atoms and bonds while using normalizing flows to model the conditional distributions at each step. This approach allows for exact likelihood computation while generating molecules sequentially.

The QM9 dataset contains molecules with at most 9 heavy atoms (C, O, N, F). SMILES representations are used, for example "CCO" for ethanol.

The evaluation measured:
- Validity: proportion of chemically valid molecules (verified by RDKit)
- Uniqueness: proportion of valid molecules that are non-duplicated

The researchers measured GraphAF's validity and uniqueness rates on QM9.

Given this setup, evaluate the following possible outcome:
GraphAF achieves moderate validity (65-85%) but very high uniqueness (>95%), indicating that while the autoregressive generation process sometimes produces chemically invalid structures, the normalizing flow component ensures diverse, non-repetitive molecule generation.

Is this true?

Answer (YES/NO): NO